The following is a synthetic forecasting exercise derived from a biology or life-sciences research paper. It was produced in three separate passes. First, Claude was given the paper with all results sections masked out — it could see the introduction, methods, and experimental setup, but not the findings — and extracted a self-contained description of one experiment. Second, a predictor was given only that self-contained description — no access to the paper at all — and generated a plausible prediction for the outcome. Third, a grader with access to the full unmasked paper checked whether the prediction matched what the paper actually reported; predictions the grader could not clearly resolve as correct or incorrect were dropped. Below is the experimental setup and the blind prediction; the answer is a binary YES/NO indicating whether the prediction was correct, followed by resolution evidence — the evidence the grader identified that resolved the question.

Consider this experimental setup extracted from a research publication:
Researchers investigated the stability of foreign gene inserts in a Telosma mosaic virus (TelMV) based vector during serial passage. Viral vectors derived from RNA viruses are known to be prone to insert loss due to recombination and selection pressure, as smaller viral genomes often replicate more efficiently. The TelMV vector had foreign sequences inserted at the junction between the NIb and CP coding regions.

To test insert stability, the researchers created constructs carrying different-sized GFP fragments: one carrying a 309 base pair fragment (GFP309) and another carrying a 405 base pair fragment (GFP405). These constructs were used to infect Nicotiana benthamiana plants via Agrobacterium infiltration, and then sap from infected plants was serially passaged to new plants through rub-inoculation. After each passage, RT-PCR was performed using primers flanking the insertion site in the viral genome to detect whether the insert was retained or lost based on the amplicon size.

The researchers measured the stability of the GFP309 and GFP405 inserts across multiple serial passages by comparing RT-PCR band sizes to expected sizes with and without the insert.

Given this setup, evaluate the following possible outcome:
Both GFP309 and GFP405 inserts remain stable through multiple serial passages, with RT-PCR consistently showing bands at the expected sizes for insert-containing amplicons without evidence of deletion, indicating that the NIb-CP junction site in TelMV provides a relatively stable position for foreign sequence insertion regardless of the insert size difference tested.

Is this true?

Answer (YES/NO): NO